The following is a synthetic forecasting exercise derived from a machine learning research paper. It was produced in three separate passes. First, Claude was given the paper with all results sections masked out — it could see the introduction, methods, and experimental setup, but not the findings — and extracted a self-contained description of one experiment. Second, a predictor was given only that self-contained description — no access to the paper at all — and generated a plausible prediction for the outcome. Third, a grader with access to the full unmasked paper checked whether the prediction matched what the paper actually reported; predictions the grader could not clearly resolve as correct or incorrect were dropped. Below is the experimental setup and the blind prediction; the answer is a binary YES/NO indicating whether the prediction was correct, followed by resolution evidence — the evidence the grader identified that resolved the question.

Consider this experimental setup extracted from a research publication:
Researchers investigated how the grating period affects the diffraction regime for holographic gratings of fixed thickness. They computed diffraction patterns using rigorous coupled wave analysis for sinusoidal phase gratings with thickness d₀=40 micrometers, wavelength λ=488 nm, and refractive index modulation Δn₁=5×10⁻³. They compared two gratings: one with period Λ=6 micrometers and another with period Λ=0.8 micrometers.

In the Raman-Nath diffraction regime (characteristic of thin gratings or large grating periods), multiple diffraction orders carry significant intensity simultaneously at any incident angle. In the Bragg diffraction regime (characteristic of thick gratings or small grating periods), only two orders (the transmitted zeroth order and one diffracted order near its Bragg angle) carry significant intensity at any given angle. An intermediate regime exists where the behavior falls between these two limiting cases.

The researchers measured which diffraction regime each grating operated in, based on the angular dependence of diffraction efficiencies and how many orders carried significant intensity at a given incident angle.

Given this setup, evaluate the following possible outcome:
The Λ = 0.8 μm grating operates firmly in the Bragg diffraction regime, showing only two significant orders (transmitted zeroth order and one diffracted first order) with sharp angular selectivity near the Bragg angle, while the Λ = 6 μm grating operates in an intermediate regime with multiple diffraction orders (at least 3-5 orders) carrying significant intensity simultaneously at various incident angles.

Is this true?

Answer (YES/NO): YES